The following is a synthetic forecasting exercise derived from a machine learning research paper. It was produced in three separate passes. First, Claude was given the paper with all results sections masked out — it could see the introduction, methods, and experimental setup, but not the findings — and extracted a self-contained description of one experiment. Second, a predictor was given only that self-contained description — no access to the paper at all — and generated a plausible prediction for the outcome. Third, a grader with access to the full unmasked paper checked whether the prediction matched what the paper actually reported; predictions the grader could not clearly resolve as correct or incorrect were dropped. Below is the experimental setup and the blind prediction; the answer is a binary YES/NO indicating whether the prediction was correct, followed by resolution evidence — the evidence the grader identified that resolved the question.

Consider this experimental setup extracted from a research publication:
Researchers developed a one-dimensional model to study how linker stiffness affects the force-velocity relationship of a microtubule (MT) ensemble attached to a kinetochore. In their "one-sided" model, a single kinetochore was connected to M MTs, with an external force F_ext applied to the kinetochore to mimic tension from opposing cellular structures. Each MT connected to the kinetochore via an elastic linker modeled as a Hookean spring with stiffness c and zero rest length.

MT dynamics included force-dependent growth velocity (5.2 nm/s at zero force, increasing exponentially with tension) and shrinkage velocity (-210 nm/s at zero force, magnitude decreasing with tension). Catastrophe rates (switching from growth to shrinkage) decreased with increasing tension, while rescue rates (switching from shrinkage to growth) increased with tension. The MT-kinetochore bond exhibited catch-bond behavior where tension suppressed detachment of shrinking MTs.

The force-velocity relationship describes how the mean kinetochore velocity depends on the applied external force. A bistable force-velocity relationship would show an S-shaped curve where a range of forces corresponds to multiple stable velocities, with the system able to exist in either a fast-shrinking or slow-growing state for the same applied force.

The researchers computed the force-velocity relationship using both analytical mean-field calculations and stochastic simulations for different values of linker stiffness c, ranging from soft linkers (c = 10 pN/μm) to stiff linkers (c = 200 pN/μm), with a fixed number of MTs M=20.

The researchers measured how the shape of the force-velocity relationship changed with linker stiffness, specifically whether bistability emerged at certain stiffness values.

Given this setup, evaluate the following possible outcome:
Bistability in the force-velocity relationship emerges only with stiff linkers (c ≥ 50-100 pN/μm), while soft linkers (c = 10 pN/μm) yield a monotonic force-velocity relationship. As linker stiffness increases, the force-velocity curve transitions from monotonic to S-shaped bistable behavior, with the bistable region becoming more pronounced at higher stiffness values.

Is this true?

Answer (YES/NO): NO